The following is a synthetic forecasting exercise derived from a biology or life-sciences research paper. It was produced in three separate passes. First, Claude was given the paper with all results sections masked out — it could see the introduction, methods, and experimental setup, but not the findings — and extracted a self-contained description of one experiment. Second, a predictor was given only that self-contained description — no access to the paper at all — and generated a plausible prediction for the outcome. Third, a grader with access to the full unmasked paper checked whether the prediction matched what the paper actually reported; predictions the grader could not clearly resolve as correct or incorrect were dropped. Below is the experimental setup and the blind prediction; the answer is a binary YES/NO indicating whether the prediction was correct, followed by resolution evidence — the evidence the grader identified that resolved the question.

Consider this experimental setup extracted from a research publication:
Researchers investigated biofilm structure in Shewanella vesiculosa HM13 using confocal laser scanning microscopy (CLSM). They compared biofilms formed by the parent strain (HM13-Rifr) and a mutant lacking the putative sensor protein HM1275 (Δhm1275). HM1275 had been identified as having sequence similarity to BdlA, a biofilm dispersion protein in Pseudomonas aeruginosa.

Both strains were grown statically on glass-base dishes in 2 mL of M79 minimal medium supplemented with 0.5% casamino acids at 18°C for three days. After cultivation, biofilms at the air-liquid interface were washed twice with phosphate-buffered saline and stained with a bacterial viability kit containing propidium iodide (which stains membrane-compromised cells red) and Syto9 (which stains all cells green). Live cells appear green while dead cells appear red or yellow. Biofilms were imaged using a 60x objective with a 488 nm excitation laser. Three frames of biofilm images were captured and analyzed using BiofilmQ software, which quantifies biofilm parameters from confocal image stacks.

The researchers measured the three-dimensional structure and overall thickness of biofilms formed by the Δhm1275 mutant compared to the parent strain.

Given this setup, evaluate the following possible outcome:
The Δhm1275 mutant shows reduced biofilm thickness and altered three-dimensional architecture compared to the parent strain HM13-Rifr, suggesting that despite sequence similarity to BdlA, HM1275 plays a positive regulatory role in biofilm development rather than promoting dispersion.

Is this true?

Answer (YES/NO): NO